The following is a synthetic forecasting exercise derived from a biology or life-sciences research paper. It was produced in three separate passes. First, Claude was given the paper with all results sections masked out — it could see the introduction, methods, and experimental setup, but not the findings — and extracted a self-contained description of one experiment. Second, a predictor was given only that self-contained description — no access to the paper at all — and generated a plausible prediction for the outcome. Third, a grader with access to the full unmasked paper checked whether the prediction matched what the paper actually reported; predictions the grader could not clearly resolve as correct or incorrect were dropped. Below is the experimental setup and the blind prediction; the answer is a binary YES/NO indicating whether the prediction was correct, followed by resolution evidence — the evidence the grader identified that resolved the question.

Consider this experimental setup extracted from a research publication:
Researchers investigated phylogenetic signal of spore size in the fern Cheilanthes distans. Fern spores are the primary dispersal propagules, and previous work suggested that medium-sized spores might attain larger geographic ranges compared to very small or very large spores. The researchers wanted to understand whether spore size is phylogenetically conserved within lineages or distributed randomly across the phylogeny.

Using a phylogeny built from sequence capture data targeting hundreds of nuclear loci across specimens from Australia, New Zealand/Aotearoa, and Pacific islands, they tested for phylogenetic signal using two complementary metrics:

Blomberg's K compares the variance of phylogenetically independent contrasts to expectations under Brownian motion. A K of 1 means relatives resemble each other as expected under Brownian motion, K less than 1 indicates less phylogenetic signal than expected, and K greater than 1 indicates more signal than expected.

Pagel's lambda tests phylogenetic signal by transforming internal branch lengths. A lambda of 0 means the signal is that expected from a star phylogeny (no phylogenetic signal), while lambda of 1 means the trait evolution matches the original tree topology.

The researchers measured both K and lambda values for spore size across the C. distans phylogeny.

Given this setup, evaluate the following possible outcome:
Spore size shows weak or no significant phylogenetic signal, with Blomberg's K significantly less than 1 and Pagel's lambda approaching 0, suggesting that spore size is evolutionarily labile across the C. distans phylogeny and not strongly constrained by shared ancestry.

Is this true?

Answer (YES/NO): NO